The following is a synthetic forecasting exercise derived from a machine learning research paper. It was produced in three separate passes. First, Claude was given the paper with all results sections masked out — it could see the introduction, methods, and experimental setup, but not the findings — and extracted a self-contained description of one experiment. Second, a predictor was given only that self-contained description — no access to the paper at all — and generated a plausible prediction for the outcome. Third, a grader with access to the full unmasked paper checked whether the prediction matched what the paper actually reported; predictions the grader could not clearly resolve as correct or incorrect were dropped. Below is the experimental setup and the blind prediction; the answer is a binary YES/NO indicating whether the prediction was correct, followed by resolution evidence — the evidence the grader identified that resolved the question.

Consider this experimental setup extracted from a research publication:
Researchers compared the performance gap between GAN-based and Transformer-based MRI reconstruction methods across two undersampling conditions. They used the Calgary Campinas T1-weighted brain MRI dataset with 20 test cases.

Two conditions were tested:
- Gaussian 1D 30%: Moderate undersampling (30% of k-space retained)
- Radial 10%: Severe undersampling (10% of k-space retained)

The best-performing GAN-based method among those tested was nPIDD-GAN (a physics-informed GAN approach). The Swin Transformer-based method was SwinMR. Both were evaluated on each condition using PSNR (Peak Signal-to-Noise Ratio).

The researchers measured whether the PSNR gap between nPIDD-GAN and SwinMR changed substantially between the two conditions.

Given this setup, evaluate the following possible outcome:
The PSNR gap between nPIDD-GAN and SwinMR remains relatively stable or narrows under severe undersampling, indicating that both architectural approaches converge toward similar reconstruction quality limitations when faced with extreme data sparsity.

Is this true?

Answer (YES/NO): YES